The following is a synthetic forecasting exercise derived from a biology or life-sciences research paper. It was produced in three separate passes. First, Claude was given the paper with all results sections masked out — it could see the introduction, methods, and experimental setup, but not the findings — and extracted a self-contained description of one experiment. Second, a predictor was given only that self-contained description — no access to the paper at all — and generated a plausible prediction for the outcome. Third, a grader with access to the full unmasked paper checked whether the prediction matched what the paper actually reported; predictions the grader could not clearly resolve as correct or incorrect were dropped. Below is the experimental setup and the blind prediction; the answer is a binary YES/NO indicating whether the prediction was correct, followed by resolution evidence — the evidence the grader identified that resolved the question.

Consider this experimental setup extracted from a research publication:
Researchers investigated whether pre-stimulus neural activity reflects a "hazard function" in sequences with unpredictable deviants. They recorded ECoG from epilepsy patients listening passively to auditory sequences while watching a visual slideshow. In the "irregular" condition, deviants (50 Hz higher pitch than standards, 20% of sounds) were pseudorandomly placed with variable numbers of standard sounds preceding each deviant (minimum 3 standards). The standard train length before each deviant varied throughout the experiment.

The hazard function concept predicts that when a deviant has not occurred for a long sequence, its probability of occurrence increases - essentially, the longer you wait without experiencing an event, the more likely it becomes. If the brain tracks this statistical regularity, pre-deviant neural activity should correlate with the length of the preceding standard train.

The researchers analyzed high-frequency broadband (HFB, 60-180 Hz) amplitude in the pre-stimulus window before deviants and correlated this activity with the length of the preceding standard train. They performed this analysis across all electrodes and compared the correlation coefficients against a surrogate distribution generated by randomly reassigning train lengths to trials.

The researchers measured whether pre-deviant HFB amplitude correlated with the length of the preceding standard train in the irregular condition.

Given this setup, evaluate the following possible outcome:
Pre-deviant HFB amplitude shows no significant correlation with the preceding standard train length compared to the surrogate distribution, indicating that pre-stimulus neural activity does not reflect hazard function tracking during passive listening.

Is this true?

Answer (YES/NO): NO